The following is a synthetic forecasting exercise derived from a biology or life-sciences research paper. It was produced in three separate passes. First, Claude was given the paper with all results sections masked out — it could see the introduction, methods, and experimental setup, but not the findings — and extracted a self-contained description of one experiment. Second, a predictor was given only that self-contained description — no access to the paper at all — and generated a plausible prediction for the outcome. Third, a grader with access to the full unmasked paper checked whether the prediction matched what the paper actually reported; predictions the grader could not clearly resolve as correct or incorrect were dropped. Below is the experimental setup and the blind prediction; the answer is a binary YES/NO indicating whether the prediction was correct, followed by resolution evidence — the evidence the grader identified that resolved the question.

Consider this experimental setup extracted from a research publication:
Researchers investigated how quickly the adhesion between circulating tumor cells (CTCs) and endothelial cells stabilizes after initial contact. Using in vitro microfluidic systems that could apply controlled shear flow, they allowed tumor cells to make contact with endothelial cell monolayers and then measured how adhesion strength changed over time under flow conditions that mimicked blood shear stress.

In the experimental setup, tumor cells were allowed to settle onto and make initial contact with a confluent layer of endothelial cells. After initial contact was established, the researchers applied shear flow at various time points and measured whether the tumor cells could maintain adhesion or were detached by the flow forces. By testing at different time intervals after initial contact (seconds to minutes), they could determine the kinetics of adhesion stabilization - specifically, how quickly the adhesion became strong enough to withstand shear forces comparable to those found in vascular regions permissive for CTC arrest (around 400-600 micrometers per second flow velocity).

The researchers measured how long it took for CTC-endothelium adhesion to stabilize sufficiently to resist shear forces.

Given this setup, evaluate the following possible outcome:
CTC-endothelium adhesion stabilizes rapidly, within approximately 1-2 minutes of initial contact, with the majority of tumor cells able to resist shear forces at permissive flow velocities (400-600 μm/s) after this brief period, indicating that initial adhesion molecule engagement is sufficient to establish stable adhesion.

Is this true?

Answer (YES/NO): NO